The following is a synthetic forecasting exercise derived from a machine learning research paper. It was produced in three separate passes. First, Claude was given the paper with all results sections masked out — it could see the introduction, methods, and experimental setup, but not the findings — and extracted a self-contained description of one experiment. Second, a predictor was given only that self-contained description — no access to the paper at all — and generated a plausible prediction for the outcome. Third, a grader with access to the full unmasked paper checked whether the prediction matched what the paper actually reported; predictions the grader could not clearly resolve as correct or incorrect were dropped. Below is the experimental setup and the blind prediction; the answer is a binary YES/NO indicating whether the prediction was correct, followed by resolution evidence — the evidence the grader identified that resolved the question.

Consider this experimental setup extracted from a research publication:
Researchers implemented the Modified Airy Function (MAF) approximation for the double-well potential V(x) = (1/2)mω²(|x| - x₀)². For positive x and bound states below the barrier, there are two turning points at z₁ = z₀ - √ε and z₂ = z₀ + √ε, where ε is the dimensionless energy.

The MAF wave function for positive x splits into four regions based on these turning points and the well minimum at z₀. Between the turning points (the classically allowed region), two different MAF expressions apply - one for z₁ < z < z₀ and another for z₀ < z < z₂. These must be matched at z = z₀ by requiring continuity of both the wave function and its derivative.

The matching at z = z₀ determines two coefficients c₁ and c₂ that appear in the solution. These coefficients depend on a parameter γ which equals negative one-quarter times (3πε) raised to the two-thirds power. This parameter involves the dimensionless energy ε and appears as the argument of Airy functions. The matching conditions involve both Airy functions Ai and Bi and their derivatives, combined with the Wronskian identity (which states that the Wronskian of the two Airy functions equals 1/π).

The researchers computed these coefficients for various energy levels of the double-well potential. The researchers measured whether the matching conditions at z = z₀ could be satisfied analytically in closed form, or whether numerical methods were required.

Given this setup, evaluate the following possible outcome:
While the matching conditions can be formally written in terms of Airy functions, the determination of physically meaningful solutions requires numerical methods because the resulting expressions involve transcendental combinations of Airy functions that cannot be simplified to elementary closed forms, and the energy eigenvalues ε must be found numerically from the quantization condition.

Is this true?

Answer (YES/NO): NO